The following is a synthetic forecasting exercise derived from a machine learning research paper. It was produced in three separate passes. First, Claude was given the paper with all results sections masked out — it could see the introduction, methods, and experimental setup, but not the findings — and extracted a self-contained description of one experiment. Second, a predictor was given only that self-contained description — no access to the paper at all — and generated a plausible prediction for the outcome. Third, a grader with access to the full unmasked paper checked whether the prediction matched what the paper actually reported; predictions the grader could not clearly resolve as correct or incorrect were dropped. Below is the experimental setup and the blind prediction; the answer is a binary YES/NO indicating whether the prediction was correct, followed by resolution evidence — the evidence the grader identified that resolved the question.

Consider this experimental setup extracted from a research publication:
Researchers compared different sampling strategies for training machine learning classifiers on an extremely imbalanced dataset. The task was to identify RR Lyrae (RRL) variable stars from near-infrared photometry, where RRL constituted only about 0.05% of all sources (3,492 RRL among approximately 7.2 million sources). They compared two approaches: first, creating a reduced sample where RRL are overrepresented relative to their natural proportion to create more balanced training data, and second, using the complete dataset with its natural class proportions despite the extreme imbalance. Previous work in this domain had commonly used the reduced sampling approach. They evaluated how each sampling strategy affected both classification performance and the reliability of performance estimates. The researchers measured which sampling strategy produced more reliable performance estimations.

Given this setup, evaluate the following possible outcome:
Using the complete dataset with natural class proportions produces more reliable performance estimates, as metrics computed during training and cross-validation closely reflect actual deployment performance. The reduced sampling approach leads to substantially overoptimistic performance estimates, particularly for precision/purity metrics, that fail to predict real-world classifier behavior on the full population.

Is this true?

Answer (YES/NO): YES